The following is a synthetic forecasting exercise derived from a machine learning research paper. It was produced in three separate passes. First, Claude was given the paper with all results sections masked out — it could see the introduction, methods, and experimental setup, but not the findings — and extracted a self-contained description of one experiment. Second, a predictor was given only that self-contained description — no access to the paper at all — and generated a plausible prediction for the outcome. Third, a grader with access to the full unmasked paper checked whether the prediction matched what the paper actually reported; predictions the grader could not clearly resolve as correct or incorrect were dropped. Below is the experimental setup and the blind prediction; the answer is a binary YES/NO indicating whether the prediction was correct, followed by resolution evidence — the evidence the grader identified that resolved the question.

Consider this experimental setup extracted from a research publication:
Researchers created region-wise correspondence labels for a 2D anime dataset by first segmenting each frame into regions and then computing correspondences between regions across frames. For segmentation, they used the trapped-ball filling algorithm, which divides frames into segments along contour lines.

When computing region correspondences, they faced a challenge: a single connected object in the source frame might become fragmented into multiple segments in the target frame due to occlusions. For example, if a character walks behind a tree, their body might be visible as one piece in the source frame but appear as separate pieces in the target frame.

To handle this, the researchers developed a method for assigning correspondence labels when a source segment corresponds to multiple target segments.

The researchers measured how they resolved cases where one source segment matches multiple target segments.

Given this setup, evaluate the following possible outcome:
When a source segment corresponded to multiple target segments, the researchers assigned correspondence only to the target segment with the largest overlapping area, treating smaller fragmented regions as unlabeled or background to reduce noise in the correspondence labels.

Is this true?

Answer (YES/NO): NO